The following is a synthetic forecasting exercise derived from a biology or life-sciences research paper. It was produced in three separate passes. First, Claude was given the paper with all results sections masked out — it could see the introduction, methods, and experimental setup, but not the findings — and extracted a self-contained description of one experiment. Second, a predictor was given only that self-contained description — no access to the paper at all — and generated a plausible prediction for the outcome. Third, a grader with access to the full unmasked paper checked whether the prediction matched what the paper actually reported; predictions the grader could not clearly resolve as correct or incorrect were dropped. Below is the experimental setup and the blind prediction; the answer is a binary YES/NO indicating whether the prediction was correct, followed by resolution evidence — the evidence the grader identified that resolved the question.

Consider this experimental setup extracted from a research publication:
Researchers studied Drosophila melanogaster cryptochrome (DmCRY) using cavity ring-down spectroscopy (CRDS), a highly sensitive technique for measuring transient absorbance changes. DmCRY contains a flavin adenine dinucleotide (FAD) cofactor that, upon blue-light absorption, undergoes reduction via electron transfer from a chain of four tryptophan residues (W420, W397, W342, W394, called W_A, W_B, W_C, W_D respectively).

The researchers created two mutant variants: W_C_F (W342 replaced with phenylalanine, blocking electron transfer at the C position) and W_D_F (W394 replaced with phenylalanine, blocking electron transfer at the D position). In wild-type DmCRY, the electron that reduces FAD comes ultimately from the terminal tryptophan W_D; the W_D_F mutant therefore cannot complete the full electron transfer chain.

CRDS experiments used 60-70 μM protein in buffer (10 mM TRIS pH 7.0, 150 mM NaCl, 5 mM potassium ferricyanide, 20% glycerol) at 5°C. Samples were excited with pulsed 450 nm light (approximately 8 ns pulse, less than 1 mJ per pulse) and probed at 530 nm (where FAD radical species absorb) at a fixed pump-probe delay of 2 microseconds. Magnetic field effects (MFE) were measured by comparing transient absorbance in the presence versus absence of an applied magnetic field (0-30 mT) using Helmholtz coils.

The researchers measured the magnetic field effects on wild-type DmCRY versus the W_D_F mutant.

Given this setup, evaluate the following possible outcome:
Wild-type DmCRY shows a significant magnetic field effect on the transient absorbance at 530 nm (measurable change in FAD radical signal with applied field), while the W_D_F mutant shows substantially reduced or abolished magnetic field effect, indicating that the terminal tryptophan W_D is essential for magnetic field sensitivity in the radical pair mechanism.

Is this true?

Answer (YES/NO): NO